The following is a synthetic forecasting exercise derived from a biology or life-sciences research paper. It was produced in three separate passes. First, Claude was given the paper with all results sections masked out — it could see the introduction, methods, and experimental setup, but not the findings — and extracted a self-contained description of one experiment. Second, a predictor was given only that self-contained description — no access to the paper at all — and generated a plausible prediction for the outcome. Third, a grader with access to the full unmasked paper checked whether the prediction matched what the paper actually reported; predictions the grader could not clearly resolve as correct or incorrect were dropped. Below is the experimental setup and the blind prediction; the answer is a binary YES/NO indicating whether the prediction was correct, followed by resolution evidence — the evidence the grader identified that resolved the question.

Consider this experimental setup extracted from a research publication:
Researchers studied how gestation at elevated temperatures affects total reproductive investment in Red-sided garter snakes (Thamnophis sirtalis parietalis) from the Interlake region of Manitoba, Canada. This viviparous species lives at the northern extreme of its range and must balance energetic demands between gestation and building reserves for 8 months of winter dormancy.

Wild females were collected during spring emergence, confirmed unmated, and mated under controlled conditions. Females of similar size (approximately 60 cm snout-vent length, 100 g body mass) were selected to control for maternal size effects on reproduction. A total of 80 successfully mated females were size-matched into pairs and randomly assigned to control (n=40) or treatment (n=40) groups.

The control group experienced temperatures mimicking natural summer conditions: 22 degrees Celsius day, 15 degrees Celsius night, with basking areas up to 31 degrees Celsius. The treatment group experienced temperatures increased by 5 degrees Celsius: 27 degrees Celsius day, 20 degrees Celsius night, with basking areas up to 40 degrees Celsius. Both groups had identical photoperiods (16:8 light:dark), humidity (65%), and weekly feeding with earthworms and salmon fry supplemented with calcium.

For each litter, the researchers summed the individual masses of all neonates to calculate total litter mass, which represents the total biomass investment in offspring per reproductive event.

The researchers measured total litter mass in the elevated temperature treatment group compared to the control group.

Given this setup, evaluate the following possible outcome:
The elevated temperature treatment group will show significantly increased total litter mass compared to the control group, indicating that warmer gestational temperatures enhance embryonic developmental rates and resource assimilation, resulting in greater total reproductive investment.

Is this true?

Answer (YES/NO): NO